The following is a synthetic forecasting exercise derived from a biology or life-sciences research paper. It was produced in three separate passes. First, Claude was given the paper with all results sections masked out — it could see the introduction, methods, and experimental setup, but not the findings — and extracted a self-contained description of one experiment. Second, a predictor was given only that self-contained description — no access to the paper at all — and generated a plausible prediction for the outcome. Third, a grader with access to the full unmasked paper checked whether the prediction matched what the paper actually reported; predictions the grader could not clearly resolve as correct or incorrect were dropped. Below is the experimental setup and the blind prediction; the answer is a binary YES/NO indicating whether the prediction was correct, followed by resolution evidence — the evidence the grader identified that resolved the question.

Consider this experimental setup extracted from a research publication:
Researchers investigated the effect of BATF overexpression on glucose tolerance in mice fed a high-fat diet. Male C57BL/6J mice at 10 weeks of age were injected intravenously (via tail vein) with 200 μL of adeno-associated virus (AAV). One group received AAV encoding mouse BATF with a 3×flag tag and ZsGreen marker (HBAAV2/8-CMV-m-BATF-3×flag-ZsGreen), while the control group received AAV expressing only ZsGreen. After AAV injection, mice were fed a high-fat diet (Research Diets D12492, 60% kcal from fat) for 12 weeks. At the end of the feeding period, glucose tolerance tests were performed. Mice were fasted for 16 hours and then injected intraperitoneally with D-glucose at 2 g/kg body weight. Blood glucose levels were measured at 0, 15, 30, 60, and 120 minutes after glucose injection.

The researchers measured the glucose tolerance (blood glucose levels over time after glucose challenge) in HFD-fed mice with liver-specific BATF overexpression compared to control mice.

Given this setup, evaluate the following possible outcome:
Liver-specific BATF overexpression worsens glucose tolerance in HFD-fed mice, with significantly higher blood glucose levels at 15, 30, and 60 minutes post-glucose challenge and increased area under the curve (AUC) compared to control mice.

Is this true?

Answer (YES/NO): NO